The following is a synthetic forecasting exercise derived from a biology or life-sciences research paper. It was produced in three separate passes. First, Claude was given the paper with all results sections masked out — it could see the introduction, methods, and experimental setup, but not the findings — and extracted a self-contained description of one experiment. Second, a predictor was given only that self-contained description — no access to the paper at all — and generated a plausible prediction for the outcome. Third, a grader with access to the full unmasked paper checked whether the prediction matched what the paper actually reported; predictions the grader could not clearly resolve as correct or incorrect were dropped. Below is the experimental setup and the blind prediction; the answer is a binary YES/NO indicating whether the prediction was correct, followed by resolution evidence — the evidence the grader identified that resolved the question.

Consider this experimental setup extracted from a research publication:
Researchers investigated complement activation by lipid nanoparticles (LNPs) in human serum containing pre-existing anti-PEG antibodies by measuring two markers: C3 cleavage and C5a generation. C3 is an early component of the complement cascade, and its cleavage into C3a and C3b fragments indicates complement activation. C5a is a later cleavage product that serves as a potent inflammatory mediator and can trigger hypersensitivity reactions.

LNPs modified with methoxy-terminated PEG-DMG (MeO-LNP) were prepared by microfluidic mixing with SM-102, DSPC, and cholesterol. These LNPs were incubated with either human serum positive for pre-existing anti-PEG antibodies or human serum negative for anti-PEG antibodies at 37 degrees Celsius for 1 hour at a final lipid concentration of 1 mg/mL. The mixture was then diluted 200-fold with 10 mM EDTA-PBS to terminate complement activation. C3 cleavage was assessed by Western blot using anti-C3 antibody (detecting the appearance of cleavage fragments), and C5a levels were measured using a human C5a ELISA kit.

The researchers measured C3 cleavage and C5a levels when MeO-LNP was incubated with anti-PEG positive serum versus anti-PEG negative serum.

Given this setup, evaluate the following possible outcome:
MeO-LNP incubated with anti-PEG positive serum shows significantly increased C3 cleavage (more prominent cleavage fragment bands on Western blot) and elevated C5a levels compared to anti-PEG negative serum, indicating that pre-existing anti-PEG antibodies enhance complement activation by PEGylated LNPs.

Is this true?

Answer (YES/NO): YES